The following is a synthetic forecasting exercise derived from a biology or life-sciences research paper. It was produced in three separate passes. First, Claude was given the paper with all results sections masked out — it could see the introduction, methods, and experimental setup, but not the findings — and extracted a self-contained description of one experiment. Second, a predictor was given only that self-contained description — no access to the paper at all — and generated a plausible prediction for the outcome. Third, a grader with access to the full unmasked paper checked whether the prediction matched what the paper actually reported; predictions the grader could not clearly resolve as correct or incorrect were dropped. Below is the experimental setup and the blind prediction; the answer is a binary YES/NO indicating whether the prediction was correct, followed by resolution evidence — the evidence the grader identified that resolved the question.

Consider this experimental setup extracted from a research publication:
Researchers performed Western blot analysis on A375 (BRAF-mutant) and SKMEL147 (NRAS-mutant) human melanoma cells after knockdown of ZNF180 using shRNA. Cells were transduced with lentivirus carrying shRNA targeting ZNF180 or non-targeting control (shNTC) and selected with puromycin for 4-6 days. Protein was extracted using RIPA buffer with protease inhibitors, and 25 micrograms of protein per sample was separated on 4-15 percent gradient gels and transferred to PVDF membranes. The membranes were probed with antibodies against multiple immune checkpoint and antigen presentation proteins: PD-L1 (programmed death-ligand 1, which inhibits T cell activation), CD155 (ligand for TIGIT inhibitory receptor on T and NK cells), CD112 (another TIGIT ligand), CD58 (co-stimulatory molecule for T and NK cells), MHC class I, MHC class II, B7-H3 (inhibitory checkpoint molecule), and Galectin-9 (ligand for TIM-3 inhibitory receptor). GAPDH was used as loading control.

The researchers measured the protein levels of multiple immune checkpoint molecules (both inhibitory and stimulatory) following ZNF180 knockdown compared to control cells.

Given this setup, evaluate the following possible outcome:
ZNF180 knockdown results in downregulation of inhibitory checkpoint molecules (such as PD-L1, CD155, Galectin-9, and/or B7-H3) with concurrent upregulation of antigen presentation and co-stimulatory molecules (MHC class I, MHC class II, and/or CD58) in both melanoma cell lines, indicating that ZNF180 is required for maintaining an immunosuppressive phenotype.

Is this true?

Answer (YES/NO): NO